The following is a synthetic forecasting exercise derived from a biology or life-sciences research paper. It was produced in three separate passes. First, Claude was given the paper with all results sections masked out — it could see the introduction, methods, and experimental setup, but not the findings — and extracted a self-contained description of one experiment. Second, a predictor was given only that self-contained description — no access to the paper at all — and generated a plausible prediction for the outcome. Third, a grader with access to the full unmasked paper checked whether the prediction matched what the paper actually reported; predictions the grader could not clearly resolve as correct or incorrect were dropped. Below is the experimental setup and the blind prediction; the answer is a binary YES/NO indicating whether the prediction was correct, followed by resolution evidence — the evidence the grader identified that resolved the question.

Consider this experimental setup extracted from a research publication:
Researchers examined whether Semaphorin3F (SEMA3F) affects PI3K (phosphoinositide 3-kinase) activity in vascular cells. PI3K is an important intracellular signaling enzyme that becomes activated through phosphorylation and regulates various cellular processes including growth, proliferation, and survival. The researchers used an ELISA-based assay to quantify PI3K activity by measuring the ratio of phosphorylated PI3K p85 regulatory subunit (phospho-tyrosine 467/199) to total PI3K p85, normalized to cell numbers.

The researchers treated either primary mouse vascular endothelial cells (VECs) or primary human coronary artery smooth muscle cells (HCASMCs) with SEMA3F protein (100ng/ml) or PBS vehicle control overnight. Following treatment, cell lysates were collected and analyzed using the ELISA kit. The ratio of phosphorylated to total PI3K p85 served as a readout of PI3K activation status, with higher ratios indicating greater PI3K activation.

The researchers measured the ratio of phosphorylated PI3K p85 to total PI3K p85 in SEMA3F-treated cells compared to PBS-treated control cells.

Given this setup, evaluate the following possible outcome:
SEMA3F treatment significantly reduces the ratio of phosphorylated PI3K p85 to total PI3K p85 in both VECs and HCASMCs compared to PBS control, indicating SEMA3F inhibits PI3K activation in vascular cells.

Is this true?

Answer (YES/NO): NO